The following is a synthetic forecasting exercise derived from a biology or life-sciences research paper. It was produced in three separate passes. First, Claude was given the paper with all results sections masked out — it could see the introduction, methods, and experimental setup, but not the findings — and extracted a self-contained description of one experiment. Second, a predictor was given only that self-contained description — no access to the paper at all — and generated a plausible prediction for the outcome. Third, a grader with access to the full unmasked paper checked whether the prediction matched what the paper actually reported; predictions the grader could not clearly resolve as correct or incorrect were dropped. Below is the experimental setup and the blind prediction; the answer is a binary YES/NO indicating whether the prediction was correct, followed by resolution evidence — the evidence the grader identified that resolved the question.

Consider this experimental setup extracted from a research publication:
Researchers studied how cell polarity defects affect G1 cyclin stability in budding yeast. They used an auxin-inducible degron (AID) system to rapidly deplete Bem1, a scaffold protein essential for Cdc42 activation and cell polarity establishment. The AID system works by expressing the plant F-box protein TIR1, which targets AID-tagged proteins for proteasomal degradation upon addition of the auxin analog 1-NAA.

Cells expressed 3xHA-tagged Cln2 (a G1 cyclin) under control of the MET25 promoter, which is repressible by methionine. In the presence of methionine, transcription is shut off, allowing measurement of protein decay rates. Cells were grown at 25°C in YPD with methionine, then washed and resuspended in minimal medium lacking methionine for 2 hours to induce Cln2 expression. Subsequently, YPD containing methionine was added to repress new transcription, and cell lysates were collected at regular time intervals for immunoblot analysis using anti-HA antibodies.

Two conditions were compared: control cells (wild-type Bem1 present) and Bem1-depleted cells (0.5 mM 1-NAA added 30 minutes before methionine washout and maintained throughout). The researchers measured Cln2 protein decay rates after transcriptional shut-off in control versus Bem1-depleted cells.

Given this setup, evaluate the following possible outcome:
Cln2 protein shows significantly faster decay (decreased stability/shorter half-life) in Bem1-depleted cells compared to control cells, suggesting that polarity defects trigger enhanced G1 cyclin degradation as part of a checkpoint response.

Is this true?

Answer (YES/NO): NO